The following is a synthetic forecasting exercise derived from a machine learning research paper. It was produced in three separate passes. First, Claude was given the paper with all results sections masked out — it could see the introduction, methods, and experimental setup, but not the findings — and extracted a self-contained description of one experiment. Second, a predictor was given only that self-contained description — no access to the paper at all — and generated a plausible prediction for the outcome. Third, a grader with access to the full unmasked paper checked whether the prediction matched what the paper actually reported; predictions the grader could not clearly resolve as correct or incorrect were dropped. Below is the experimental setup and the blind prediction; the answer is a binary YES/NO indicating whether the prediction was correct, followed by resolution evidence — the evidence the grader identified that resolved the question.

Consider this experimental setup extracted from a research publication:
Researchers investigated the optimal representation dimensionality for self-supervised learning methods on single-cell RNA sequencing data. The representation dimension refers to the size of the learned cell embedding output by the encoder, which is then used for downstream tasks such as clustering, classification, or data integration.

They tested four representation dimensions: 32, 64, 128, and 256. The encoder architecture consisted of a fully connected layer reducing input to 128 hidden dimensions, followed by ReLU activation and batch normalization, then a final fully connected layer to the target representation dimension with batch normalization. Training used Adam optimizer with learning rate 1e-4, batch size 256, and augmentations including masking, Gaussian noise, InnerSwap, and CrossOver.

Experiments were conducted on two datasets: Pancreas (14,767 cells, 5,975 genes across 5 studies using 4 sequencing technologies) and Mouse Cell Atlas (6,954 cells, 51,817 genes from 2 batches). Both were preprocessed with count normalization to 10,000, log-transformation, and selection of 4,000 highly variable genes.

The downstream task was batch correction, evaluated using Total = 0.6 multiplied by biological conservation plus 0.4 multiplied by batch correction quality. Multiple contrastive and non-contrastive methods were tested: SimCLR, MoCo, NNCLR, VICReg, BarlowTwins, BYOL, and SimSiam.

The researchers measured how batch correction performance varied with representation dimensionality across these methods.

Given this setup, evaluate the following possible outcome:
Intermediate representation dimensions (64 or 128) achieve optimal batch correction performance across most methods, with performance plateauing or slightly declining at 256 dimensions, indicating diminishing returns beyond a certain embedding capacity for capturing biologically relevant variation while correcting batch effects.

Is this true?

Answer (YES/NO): YES